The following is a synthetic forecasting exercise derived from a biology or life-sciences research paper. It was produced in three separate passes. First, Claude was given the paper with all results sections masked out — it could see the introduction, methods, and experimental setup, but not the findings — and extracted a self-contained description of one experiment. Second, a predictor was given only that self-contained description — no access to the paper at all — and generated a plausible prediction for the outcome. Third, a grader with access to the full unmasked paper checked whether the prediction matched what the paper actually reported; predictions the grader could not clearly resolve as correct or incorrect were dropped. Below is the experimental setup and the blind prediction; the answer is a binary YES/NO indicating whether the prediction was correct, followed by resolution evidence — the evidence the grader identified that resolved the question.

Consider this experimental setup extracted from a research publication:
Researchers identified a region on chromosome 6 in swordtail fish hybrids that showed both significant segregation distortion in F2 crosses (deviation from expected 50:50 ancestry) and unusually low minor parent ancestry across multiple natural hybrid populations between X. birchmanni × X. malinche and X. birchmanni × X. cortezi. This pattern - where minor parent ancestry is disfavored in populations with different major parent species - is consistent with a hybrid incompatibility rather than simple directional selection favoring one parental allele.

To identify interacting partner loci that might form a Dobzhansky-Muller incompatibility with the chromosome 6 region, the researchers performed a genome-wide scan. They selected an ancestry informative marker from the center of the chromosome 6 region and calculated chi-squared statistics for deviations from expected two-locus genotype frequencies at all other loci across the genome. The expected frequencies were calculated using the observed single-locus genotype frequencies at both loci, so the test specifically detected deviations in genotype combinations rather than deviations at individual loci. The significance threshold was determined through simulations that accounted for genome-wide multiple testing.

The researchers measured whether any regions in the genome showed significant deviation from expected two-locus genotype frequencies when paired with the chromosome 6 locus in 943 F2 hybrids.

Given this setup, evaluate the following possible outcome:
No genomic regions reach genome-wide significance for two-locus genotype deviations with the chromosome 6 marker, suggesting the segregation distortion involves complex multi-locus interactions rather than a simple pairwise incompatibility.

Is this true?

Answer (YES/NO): NO